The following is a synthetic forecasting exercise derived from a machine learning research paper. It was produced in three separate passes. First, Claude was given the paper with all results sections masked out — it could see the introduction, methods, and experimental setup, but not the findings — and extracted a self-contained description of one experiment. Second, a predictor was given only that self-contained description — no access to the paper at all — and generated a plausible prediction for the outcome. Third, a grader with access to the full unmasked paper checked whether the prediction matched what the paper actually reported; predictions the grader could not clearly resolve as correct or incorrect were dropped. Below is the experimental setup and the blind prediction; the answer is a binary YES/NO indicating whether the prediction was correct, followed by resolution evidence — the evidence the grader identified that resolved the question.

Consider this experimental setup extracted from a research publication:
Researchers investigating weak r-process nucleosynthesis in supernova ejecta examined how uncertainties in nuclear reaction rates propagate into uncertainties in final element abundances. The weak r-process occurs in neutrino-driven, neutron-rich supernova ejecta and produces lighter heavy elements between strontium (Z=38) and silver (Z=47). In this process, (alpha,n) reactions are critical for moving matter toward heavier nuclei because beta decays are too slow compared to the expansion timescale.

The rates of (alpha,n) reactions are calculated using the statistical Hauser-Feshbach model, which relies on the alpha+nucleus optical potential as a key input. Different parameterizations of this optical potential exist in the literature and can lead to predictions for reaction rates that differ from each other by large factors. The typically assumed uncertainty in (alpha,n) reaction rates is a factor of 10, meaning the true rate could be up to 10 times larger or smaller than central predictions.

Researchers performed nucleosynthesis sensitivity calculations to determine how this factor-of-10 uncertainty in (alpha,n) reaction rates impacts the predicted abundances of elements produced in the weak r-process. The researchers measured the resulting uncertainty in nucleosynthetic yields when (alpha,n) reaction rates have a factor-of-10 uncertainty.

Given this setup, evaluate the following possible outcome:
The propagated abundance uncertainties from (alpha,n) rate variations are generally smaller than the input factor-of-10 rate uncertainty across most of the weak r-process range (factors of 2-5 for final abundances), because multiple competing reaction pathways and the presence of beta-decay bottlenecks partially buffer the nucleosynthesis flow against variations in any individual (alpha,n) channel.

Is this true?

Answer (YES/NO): NO